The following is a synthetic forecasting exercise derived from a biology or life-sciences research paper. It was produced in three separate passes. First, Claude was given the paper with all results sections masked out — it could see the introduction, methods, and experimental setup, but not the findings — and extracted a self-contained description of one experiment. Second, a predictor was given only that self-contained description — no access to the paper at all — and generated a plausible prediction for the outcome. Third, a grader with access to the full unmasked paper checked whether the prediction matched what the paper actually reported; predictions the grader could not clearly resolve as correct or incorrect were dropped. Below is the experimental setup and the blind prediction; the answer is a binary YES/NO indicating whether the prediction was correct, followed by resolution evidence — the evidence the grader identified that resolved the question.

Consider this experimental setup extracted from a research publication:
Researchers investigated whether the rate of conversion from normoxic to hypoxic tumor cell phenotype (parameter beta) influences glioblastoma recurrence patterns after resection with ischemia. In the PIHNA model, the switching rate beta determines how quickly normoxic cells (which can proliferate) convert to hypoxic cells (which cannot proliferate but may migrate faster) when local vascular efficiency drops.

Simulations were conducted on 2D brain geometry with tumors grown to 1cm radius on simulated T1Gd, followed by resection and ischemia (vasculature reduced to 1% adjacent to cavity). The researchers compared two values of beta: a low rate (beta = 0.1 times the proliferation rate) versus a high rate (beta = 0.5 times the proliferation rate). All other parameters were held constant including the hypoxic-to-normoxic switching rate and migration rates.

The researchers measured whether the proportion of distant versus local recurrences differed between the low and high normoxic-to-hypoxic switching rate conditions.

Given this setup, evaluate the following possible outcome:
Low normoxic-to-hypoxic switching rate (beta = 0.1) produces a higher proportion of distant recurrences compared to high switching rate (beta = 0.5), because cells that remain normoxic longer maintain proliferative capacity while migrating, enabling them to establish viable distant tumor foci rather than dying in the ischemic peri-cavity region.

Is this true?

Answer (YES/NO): NO